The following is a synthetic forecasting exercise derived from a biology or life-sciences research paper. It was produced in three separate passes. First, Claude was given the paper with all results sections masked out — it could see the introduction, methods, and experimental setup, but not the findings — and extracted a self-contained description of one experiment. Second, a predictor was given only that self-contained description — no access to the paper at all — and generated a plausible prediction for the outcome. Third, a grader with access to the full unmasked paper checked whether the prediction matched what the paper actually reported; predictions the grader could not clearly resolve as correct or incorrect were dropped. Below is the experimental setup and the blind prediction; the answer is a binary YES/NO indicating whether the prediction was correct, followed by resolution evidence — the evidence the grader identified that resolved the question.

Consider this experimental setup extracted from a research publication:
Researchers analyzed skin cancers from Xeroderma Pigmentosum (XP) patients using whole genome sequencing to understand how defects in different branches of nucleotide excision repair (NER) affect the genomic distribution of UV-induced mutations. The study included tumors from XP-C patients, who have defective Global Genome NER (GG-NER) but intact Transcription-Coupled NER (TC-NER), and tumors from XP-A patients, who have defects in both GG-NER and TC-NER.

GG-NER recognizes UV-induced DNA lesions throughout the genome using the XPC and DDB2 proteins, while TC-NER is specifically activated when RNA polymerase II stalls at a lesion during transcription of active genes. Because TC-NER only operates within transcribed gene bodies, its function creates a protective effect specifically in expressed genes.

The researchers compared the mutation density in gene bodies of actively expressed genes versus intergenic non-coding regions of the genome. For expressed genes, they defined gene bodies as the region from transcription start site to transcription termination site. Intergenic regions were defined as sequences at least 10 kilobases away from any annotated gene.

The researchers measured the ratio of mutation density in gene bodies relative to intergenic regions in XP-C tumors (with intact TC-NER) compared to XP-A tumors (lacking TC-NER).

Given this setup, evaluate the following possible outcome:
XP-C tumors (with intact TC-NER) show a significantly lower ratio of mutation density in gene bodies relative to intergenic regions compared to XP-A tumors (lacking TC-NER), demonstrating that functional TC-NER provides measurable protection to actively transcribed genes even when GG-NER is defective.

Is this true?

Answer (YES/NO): YES